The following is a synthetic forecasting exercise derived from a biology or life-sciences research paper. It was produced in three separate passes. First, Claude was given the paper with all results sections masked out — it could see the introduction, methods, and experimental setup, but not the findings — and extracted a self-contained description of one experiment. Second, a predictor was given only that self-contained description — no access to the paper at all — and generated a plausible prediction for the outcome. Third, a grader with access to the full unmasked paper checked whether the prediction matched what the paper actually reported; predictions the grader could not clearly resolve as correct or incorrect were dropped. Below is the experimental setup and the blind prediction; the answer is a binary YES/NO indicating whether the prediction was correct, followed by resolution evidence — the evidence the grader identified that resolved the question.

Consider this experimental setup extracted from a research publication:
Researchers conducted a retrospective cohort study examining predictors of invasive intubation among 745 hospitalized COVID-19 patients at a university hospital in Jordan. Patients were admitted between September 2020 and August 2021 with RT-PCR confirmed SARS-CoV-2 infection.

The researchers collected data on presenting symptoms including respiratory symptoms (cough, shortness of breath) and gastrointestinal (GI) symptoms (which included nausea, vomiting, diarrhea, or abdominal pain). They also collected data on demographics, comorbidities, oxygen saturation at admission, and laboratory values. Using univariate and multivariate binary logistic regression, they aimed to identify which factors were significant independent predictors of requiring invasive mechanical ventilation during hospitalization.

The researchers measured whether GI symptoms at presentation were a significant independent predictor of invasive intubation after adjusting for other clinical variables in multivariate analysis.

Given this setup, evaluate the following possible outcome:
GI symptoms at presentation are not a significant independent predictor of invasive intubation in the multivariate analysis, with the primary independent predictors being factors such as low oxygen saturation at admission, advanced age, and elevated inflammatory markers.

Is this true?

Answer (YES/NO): NO